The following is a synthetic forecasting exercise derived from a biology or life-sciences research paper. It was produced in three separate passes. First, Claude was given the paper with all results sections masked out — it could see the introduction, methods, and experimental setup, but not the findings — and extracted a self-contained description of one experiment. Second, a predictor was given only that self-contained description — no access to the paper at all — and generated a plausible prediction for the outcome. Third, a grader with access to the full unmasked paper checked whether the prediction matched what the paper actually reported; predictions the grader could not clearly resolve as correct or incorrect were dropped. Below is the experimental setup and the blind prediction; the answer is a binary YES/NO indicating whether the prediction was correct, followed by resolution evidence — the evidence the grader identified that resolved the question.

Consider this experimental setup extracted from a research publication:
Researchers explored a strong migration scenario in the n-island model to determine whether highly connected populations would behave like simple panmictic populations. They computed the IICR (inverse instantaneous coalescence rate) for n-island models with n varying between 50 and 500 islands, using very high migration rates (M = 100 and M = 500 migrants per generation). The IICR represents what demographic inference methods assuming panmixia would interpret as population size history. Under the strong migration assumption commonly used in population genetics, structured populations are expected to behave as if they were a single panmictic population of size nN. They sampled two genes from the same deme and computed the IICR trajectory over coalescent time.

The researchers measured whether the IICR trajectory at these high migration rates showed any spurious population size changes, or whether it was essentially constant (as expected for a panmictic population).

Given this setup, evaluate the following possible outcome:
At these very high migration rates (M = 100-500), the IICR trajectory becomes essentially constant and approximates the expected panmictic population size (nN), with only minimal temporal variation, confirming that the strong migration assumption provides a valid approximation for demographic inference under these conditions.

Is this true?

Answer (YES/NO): YES